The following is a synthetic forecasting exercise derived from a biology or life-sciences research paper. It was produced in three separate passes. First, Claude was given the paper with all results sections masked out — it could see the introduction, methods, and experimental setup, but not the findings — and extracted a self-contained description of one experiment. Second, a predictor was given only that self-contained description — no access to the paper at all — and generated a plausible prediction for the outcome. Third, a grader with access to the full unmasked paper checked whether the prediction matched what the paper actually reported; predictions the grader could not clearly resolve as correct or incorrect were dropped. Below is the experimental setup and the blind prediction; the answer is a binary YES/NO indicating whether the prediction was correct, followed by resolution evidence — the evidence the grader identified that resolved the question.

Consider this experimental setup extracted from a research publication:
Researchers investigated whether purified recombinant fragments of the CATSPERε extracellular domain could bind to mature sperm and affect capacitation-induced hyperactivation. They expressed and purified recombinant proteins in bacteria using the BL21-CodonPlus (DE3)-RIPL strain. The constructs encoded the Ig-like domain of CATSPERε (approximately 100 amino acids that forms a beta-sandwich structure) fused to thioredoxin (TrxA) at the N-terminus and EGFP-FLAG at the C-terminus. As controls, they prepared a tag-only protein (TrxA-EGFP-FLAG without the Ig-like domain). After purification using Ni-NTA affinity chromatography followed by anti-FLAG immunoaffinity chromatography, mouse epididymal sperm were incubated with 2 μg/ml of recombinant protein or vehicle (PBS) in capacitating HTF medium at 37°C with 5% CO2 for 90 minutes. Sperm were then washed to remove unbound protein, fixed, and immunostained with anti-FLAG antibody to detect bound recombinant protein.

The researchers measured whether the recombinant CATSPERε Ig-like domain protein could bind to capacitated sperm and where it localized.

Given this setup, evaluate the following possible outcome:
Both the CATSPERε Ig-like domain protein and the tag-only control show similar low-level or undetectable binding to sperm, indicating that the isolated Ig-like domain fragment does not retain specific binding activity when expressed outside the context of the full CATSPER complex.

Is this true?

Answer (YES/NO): NO